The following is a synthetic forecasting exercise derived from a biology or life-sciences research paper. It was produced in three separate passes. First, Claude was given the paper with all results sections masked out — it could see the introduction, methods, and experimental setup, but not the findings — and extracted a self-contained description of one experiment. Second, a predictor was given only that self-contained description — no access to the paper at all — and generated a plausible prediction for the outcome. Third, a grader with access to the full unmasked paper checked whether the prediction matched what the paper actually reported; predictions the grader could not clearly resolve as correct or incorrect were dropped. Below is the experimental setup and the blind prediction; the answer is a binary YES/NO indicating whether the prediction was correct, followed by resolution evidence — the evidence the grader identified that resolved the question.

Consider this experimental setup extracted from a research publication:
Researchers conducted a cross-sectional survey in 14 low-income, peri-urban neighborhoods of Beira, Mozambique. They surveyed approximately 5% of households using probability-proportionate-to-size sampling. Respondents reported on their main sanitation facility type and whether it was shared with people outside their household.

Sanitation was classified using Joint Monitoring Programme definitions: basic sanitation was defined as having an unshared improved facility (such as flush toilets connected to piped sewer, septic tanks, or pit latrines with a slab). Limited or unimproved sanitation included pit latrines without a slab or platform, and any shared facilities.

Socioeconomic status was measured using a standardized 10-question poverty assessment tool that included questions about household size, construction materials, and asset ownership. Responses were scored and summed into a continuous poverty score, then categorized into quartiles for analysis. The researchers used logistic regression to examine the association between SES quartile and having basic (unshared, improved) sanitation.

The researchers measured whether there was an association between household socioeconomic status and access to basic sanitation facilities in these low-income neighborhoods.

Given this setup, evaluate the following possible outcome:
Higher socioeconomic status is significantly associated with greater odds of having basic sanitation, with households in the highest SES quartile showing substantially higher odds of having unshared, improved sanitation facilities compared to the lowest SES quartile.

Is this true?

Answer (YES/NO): YES